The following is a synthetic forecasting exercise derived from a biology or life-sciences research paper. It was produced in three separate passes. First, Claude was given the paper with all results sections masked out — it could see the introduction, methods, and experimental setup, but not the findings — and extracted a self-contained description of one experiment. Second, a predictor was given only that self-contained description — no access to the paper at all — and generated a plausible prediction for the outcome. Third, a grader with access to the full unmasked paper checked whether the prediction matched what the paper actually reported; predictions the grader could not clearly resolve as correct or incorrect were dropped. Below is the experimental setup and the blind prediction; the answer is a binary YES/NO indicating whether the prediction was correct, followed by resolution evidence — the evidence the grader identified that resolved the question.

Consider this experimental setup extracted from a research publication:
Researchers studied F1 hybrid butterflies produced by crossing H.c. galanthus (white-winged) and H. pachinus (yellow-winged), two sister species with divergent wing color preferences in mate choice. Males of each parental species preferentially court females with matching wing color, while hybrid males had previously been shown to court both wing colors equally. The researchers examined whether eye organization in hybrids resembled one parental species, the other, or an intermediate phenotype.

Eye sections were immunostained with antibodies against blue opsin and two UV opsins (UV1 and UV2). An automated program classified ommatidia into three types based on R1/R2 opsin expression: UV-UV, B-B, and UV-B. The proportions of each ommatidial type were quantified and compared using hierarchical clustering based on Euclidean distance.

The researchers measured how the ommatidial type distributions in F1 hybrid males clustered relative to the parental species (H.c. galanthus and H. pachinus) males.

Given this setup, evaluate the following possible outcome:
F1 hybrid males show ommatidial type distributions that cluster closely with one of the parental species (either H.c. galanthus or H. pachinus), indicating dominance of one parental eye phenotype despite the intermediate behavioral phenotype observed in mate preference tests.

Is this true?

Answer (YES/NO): NO